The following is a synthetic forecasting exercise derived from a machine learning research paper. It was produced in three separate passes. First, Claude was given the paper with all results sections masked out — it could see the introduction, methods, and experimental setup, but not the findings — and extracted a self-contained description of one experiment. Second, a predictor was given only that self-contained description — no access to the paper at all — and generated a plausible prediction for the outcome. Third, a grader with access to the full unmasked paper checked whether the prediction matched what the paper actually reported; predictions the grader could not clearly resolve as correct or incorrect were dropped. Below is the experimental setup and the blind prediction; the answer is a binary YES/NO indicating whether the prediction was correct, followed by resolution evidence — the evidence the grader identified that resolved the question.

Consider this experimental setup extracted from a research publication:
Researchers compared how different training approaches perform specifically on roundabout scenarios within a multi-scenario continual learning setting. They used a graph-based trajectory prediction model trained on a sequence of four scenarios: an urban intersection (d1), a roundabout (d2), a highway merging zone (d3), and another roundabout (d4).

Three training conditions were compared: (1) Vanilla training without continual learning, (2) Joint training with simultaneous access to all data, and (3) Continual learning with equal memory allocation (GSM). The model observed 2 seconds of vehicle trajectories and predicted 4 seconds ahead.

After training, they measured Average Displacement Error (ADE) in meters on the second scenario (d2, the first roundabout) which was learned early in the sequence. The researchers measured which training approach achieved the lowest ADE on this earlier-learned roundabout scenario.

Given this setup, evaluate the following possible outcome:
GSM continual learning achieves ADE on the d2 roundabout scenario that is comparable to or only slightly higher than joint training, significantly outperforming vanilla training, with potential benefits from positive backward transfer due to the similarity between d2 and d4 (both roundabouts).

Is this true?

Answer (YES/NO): NO